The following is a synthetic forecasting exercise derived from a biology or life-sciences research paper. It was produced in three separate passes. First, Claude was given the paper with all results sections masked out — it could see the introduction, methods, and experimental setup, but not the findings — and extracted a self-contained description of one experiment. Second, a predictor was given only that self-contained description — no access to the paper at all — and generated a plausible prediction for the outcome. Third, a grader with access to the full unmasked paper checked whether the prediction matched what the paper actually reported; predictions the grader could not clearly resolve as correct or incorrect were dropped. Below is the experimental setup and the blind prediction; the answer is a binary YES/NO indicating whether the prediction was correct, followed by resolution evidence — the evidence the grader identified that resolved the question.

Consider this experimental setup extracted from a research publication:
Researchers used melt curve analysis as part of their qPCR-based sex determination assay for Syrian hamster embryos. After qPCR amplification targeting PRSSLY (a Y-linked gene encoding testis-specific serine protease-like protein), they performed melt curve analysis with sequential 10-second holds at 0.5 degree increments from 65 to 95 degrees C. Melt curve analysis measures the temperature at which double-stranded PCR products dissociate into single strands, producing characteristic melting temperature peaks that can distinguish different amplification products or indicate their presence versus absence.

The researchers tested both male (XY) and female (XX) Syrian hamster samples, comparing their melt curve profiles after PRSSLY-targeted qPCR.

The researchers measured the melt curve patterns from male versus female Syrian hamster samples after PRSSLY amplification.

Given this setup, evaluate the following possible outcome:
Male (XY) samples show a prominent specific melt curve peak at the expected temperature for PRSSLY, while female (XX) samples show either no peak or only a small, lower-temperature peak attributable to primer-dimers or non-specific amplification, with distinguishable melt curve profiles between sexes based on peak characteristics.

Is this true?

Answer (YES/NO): NO